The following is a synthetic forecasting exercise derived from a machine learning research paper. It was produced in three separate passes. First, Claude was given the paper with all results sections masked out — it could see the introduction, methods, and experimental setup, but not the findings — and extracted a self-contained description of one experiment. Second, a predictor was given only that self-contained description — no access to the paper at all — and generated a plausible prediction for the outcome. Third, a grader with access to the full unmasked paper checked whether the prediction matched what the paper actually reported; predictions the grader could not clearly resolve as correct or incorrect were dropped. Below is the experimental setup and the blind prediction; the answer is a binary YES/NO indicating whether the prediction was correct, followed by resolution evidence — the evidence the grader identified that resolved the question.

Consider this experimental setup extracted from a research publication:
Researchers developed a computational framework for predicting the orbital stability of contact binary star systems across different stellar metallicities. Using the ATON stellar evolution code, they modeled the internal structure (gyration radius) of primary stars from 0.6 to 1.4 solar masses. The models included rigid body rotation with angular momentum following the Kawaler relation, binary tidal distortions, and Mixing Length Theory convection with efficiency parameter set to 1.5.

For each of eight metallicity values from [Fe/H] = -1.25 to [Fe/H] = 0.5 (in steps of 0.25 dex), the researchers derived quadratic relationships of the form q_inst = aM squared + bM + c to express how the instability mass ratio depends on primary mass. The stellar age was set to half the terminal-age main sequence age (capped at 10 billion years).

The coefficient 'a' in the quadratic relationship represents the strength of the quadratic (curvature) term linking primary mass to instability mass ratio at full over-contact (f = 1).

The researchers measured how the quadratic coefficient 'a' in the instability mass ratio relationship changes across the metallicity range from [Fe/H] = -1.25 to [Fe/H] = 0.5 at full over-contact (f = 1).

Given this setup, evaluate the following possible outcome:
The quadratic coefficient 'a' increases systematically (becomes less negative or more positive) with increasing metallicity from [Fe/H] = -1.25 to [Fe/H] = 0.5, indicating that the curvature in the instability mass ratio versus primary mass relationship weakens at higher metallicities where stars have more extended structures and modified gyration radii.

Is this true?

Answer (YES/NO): NO